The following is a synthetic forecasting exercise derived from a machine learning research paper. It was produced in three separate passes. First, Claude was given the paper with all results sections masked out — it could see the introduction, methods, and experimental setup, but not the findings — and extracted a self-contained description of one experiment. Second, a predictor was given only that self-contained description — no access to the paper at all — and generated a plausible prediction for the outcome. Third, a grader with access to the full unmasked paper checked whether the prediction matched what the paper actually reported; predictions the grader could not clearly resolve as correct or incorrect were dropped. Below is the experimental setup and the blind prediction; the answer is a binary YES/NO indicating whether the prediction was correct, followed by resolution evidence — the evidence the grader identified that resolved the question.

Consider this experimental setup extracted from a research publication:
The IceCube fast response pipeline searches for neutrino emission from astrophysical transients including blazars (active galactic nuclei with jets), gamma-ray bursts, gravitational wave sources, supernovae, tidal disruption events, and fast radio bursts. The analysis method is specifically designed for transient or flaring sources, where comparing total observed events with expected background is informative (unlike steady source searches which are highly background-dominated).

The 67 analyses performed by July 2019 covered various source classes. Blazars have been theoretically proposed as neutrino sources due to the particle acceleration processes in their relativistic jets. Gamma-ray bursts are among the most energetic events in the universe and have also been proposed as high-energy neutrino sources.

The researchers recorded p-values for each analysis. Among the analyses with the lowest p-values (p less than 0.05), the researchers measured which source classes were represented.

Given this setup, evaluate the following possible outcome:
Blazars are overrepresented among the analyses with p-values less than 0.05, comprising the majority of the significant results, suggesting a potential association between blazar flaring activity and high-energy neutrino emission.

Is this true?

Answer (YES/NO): NO